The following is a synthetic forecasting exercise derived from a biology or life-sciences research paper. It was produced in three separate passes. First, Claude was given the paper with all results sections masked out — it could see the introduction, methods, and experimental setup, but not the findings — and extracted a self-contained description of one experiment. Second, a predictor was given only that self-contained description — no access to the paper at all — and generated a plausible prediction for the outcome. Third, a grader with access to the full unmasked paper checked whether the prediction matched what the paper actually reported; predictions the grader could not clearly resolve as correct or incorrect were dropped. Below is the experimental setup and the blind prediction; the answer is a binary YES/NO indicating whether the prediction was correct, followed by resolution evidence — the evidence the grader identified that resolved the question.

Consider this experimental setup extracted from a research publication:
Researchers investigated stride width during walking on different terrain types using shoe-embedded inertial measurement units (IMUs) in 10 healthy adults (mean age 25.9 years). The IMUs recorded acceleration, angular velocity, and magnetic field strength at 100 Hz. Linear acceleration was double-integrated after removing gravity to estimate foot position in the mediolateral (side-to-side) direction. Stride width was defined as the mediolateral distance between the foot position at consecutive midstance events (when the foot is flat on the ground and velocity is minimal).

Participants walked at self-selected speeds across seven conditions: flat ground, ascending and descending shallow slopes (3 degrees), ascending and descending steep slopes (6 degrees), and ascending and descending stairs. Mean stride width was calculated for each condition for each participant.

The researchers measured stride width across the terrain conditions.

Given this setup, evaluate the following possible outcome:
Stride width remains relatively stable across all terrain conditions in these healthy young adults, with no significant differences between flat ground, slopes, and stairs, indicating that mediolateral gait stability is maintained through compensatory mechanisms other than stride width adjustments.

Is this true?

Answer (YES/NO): NO